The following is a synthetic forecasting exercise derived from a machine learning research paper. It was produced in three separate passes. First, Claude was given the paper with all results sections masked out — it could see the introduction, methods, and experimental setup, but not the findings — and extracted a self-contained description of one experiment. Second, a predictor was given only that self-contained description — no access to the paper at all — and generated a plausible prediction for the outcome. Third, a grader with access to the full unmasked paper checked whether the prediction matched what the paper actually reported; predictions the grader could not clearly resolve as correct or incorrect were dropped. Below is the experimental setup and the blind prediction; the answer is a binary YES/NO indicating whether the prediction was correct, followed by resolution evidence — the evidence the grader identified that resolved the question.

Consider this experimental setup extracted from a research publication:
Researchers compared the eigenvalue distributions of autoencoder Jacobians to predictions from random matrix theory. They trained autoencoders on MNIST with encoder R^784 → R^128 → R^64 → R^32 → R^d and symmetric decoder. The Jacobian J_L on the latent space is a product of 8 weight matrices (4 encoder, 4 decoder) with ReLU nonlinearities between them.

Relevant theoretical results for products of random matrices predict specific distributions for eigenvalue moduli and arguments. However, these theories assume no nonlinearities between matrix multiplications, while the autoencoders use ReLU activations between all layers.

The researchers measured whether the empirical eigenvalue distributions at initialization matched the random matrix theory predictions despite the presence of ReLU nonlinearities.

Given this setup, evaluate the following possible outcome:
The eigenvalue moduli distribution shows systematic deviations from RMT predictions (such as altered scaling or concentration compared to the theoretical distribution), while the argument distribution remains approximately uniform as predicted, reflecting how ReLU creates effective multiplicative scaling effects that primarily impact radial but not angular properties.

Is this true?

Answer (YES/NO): NO